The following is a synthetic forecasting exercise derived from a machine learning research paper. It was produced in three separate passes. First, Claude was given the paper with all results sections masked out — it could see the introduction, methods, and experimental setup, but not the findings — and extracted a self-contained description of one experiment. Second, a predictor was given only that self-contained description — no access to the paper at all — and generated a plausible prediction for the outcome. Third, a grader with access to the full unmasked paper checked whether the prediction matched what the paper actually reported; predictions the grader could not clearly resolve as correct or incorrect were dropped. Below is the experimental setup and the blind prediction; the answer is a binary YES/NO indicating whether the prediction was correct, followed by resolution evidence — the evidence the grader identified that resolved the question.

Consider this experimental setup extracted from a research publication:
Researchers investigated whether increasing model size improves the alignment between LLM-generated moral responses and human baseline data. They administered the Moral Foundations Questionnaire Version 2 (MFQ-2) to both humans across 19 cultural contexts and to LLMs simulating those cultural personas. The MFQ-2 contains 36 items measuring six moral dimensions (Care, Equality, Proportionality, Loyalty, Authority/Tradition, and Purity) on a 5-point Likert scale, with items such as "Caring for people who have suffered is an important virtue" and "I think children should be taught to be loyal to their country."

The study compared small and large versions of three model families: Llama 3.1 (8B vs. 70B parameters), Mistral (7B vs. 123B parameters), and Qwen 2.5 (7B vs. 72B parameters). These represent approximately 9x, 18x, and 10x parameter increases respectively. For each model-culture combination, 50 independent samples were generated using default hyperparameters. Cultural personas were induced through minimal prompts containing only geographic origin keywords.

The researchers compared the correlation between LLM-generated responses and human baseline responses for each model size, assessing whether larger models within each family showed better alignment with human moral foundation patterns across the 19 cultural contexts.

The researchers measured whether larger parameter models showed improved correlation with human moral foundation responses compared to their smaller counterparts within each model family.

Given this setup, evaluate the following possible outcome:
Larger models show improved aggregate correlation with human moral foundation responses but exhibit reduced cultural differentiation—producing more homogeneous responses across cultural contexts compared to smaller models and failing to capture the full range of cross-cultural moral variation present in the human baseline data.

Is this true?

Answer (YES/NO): NO